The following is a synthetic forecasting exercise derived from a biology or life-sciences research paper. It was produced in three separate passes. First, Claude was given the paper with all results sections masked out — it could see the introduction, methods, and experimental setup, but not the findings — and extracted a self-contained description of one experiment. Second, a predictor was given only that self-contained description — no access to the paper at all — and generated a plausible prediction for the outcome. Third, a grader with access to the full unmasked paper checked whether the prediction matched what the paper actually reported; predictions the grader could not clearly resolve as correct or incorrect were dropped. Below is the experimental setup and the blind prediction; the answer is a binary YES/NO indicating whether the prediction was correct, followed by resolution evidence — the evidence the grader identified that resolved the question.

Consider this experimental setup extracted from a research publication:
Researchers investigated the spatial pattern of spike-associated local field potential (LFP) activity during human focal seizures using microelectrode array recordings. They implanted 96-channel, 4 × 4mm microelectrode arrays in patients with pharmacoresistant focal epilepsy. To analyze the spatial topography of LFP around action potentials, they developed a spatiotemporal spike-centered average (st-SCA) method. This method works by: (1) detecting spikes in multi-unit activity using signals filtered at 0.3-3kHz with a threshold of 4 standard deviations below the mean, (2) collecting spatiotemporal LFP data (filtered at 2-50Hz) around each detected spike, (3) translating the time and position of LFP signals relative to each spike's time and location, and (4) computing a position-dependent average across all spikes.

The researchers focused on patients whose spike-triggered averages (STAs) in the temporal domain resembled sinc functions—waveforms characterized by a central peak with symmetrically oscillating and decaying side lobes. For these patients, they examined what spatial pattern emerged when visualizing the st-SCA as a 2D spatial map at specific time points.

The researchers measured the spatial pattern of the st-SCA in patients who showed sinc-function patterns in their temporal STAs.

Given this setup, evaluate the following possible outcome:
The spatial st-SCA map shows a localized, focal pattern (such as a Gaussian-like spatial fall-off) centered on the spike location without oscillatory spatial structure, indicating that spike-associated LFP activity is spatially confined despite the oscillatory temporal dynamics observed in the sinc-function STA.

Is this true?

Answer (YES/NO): NO